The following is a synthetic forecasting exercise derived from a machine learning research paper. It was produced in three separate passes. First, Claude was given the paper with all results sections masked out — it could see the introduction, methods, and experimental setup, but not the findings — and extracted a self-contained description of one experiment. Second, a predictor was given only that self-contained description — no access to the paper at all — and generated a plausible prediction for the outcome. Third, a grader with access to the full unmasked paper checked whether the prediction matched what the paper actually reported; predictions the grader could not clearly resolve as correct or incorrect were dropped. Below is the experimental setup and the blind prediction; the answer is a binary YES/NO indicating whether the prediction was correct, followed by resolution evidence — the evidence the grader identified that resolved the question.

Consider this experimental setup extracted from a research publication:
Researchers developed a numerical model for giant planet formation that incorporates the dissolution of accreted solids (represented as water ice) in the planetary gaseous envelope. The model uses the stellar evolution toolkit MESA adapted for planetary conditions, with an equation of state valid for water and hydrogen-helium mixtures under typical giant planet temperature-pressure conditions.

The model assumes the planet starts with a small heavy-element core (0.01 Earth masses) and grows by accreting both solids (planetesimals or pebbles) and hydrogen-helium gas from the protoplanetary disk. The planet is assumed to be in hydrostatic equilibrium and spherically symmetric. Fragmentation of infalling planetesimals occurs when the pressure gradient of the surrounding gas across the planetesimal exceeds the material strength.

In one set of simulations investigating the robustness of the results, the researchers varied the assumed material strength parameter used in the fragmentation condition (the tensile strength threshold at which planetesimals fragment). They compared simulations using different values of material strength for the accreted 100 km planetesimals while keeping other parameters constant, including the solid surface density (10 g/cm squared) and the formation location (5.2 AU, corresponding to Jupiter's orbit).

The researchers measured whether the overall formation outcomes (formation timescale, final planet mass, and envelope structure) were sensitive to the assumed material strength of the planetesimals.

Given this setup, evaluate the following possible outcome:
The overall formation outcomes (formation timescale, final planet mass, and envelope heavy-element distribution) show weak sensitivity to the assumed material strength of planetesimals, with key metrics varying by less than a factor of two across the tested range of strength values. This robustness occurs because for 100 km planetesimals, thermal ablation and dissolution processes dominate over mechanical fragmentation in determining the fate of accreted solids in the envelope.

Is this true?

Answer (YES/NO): NO